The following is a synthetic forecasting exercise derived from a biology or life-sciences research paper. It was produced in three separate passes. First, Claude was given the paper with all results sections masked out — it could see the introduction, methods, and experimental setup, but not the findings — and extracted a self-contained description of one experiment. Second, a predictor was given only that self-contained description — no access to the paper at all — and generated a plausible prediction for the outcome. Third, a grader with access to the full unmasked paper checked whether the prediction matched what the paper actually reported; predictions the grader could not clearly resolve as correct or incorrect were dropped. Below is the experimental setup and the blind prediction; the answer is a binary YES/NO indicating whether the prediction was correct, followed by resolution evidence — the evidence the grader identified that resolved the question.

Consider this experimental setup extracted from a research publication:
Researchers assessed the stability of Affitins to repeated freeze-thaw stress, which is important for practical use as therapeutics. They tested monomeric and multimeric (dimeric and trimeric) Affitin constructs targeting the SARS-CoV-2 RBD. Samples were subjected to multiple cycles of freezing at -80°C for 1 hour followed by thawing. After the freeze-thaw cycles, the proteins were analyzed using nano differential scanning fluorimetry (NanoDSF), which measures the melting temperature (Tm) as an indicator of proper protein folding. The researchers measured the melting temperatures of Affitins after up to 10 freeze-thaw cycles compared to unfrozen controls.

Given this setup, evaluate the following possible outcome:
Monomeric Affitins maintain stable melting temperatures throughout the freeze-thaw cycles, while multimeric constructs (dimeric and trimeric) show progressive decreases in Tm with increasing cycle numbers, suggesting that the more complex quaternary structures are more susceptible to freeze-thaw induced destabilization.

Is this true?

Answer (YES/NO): NO